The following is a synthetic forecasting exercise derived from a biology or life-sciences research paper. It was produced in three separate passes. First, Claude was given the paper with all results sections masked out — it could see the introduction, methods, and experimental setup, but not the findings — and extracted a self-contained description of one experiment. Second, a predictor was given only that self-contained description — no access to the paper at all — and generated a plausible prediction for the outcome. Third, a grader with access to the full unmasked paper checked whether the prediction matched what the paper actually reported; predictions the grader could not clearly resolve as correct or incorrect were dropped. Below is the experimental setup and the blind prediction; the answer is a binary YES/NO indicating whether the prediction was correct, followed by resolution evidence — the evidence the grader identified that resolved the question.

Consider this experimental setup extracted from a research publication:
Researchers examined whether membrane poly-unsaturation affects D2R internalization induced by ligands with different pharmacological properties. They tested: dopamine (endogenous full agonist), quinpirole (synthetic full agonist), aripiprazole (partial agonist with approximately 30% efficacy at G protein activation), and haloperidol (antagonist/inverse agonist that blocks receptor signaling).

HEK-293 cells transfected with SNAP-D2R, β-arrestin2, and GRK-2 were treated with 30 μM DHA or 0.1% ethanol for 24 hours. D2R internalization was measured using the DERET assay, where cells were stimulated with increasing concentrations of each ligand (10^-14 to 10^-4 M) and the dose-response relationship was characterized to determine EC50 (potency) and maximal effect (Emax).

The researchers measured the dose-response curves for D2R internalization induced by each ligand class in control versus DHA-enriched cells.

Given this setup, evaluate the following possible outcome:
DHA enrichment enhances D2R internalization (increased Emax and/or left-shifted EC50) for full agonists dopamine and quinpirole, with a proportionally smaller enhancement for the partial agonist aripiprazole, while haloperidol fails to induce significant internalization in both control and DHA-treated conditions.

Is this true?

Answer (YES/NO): NO